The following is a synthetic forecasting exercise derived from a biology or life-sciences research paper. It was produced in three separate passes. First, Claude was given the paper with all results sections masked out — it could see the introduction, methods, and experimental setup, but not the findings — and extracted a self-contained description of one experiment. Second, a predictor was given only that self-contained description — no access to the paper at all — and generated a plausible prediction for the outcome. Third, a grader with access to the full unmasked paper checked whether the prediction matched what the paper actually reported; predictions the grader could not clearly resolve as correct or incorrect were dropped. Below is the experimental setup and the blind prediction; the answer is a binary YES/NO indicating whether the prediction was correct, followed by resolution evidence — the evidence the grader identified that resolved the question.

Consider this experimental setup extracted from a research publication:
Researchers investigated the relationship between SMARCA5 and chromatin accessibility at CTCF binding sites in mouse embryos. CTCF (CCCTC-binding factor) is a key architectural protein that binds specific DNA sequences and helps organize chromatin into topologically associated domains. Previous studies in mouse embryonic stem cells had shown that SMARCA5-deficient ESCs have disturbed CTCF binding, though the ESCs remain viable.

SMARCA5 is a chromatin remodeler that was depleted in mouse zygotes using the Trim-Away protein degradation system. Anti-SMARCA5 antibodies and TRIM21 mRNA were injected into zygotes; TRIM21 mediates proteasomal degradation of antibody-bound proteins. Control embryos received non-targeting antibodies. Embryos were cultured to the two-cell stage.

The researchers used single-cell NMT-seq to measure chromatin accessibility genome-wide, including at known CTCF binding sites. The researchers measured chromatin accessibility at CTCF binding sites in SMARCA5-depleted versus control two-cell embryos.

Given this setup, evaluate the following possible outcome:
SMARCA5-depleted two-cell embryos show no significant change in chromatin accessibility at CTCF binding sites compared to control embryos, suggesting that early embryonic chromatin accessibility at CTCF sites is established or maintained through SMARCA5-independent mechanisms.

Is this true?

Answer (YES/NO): NO